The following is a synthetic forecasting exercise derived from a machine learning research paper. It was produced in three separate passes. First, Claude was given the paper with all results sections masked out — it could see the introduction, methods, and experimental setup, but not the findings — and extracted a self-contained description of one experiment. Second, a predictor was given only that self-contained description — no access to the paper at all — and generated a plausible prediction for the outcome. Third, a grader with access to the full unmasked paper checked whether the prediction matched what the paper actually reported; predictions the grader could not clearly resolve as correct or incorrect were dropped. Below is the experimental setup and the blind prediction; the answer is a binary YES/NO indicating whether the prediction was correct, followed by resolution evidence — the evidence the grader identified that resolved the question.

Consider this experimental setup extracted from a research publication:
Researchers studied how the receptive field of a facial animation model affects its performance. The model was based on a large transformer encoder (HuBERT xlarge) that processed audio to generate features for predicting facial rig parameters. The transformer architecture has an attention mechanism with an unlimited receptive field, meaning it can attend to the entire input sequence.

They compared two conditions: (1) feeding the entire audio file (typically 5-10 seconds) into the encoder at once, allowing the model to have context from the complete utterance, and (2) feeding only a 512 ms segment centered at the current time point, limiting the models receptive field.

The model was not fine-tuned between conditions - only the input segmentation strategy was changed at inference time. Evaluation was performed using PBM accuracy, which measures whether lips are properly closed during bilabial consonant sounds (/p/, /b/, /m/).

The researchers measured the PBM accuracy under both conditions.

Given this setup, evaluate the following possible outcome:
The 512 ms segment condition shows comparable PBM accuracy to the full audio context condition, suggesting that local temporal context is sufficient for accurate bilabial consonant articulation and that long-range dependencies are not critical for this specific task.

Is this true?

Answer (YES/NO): NO